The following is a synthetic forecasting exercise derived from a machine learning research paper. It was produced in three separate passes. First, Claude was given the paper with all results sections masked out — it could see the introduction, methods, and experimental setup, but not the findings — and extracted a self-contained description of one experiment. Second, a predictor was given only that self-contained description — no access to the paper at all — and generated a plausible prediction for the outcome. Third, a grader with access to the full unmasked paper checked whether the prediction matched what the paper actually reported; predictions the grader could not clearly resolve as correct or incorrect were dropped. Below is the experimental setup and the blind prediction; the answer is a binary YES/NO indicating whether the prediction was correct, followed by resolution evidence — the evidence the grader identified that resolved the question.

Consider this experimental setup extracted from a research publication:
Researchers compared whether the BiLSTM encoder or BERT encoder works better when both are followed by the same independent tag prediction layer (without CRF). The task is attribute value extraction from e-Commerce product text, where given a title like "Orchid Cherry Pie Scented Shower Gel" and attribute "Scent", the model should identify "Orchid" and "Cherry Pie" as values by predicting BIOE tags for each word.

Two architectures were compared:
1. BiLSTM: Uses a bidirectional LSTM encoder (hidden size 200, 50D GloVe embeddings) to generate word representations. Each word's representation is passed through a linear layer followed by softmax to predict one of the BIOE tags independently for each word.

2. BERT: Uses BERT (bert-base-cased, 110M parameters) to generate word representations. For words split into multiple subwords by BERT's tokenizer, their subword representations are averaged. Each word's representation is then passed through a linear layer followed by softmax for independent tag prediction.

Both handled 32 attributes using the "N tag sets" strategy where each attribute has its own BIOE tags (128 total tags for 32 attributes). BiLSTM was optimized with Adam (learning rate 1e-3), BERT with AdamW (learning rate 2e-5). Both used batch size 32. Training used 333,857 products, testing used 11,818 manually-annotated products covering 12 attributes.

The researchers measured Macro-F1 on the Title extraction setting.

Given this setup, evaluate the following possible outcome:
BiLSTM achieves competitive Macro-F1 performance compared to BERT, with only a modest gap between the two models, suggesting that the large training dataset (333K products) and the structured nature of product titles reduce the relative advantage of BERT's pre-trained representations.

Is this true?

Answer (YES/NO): NO